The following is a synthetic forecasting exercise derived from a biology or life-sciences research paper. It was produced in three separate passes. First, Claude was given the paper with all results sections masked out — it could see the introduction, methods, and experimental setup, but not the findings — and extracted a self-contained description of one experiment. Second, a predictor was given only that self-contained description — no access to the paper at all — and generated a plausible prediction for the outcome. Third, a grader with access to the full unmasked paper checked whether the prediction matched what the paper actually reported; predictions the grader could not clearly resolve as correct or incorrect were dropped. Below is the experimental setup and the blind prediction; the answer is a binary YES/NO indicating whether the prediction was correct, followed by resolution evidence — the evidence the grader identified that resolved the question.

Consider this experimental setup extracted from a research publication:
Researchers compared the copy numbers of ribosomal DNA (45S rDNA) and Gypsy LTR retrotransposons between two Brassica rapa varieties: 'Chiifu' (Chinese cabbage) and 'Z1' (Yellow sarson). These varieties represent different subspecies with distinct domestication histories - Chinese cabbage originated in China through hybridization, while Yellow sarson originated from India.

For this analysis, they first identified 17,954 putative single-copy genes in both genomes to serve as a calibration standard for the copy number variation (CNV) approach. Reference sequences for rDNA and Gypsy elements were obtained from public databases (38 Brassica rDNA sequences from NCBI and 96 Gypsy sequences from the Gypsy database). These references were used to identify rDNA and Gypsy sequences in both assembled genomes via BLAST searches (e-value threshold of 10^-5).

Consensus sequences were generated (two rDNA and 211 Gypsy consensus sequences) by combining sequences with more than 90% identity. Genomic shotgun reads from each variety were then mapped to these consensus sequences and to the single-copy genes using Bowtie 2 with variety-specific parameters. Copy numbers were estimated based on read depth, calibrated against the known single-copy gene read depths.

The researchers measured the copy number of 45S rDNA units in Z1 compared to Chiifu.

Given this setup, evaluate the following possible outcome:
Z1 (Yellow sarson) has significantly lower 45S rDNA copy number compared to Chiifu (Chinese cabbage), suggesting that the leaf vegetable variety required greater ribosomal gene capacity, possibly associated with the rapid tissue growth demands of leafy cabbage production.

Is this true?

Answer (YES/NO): NO